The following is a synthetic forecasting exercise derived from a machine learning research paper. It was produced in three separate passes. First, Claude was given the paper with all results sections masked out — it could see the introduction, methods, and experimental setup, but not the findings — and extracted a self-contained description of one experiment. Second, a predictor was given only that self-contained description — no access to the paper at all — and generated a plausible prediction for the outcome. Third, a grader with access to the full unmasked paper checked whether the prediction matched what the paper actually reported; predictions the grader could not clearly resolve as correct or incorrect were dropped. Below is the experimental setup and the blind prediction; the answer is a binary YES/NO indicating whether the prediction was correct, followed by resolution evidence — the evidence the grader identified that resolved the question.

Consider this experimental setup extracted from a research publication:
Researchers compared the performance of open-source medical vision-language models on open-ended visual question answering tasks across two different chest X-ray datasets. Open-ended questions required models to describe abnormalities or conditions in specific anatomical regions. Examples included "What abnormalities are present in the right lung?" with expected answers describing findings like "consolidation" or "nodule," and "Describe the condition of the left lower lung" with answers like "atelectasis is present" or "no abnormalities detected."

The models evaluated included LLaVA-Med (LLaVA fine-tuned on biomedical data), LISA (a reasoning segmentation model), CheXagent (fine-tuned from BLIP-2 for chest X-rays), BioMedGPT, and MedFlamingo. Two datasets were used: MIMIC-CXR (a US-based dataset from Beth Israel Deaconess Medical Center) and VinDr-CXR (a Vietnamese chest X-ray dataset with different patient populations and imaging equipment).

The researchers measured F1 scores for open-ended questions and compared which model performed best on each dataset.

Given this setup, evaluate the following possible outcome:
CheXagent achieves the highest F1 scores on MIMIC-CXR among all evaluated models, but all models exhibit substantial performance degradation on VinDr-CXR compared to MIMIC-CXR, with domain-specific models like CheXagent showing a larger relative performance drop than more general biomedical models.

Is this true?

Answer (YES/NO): NO